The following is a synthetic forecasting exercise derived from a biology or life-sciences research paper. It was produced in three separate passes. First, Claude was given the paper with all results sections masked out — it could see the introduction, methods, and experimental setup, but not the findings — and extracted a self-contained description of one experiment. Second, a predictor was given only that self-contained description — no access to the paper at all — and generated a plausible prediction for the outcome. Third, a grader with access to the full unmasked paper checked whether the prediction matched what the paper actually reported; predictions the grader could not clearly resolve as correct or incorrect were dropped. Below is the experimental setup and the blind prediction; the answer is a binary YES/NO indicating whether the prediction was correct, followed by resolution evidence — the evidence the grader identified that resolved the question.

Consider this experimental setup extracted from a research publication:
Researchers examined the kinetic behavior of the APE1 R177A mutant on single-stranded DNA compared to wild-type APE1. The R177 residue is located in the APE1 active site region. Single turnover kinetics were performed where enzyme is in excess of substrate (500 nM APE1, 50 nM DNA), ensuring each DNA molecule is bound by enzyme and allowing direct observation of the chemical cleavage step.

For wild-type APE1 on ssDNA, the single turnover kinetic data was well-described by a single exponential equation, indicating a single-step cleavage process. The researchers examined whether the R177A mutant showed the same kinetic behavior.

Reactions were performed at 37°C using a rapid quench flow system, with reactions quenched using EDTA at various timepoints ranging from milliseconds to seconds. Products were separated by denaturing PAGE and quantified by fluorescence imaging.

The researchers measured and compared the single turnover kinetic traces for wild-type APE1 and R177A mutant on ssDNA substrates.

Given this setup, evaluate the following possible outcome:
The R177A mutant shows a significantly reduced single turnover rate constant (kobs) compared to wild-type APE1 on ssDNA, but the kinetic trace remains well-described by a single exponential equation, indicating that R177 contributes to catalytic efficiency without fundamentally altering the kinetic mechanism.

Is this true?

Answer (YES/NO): NO